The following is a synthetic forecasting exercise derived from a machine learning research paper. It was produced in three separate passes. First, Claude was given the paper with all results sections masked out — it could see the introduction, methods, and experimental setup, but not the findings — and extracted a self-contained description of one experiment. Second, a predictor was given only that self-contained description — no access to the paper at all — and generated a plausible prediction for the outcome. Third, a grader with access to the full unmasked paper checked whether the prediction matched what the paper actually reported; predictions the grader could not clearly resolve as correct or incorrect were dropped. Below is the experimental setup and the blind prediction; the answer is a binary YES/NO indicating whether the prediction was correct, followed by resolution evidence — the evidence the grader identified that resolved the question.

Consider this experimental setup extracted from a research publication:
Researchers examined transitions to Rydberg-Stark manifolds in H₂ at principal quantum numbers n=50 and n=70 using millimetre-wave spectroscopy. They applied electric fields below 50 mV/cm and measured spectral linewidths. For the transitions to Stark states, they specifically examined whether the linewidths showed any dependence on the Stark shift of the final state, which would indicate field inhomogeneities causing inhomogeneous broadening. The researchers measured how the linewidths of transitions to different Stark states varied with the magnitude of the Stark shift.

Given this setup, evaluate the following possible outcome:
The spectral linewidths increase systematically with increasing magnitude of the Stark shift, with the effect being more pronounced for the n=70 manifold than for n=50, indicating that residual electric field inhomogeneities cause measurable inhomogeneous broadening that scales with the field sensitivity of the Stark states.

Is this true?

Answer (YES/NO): NO